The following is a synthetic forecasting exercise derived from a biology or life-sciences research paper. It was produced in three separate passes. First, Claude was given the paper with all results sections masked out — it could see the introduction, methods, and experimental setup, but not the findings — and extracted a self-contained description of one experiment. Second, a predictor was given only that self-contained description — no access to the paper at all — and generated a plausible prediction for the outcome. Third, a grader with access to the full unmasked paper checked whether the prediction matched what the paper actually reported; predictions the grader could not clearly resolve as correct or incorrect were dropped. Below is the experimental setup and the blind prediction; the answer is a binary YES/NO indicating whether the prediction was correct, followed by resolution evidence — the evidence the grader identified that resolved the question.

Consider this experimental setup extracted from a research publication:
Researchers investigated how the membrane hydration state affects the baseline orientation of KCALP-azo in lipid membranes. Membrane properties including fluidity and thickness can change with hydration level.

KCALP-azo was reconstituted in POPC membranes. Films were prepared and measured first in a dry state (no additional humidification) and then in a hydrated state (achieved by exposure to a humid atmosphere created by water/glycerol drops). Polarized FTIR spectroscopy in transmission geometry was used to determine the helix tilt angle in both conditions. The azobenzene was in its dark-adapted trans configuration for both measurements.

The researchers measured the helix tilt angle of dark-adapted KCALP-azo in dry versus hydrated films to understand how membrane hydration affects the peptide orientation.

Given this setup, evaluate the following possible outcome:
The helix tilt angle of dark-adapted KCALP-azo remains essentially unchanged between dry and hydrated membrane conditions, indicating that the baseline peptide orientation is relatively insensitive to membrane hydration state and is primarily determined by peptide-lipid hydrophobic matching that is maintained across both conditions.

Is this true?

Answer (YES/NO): NO